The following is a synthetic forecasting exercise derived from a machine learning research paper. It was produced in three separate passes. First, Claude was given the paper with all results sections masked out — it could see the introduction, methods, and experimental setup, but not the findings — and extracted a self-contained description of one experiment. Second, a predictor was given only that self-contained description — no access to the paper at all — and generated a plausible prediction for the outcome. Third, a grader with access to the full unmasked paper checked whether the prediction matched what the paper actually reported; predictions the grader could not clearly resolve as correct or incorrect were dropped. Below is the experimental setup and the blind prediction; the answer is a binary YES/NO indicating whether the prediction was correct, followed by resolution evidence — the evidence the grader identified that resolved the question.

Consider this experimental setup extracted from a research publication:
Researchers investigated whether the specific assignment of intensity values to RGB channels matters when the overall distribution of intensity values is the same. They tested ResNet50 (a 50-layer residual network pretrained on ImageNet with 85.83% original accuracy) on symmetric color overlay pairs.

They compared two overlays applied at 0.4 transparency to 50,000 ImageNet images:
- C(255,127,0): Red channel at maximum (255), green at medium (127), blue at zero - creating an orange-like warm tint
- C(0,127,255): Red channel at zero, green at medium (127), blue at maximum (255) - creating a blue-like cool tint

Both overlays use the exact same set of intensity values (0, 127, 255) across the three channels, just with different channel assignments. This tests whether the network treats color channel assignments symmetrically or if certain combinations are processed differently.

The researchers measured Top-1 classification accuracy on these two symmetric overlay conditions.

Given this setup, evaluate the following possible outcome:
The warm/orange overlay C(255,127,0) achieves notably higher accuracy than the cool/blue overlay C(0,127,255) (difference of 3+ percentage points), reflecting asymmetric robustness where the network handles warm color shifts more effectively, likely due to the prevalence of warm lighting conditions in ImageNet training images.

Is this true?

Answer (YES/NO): NO